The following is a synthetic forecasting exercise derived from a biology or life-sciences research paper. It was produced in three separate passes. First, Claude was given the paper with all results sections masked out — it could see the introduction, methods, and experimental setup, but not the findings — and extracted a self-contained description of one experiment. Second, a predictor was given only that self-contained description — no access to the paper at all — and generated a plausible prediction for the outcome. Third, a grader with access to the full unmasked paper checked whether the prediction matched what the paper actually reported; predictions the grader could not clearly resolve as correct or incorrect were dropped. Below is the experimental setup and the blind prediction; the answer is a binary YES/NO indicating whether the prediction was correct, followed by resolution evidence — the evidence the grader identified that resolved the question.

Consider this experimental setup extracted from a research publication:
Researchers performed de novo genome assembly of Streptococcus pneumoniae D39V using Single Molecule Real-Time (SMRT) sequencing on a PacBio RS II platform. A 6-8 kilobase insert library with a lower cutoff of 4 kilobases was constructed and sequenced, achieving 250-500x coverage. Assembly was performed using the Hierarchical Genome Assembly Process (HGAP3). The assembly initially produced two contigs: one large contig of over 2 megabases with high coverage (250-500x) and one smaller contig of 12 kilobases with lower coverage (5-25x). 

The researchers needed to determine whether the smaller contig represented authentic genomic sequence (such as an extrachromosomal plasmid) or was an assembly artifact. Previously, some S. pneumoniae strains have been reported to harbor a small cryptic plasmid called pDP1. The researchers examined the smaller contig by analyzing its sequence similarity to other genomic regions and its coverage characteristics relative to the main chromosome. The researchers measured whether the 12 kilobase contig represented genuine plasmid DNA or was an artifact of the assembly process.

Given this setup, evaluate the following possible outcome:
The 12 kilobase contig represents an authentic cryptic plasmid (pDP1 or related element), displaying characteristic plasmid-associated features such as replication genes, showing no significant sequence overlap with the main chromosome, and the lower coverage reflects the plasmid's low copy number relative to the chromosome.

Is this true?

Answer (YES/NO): NO